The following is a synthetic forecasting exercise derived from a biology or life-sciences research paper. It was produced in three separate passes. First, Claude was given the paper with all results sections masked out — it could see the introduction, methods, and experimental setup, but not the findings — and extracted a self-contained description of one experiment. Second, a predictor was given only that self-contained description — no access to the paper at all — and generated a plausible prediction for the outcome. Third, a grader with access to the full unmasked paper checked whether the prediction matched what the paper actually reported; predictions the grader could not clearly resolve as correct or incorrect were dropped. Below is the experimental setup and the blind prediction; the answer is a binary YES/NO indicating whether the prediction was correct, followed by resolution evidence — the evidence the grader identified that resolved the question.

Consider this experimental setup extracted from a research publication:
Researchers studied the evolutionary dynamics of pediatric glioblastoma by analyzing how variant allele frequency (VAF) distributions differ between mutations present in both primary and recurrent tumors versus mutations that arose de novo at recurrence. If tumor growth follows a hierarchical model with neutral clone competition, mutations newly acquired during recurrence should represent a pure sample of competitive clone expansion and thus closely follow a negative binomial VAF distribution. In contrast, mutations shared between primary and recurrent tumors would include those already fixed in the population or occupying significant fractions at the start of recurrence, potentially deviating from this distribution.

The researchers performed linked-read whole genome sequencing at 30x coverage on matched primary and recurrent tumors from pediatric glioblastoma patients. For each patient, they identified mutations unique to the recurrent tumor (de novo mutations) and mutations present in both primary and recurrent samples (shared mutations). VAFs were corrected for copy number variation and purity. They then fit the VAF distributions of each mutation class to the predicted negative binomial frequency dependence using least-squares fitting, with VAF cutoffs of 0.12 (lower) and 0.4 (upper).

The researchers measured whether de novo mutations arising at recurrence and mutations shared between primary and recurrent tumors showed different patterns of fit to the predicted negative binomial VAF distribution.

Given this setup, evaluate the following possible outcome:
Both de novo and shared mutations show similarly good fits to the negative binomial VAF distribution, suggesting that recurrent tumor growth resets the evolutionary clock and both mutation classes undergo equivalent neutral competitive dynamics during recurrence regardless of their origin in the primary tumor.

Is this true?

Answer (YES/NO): NO